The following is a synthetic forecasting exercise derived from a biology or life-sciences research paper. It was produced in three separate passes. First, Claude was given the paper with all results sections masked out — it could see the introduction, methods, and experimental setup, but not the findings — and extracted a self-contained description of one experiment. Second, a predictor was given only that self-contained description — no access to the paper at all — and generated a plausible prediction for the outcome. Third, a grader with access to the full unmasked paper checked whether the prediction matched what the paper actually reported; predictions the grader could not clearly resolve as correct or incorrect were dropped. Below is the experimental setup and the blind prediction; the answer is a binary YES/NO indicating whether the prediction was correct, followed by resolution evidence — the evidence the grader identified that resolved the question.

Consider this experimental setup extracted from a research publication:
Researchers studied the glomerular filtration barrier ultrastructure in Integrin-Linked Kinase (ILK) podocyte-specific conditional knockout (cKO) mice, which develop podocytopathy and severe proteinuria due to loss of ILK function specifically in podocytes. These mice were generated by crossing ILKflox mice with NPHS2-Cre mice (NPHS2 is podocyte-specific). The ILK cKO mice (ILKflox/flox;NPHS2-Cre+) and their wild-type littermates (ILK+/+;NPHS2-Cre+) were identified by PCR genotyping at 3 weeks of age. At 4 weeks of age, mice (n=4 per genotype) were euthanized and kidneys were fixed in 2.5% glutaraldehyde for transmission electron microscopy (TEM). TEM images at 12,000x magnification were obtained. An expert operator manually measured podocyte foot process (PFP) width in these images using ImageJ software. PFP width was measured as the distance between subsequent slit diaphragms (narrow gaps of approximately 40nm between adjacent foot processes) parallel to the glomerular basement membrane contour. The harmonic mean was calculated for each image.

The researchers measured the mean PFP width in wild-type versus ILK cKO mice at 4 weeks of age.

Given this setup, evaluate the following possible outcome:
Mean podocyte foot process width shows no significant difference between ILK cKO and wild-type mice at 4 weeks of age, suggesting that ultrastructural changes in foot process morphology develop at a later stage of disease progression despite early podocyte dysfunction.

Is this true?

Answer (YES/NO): NO